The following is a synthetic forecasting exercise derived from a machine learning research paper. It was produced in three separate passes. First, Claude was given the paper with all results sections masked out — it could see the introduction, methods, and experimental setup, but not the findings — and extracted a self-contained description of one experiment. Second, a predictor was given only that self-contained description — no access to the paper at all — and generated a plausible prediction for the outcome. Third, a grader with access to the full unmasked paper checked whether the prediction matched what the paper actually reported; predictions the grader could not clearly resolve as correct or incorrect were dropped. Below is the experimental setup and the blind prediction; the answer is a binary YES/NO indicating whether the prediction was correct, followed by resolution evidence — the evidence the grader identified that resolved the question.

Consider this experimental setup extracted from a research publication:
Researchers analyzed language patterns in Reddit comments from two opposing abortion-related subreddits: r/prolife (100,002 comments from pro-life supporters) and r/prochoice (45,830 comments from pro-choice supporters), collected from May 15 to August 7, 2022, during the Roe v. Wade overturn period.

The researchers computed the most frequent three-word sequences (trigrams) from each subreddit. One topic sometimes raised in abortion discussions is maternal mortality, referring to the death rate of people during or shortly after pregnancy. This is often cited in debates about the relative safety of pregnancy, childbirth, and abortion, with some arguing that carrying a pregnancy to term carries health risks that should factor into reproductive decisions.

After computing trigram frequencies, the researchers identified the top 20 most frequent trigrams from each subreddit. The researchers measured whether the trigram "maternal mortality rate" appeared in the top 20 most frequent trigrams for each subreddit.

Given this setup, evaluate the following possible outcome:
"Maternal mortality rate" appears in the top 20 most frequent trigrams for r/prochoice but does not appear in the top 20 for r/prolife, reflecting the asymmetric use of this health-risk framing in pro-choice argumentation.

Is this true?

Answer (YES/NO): NO